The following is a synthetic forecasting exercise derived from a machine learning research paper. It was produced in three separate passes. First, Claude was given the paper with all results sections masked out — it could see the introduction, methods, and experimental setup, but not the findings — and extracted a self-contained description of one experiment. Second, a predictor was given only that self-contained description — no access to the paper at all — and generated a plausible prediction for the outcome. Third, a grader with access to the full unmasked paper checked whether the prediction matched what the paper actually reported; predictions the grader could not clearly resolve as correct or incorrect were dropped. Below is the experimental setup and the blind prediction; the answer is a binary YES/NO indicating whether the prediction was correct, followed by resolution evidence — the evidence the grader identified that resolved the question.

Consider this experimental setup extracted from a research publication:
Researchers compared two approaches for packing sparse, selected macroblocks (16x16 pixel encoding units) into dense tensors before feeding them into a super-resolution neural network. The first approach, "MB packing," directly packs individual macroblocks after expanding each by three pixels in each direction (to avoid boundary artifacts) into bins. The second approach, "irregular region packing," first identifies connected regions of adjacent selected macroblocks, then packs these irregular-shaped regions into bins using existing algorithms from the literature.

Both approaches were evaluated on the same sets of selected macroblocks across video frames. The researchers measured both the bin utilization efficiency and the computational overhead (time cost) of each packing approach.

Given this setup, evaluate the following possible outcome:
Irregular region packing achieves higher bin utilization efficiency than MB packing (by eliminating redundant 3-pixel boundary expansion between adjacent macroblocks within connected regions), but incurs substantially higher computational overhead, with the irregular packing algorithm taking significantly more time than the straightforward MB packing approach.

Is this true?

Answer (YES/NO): YES